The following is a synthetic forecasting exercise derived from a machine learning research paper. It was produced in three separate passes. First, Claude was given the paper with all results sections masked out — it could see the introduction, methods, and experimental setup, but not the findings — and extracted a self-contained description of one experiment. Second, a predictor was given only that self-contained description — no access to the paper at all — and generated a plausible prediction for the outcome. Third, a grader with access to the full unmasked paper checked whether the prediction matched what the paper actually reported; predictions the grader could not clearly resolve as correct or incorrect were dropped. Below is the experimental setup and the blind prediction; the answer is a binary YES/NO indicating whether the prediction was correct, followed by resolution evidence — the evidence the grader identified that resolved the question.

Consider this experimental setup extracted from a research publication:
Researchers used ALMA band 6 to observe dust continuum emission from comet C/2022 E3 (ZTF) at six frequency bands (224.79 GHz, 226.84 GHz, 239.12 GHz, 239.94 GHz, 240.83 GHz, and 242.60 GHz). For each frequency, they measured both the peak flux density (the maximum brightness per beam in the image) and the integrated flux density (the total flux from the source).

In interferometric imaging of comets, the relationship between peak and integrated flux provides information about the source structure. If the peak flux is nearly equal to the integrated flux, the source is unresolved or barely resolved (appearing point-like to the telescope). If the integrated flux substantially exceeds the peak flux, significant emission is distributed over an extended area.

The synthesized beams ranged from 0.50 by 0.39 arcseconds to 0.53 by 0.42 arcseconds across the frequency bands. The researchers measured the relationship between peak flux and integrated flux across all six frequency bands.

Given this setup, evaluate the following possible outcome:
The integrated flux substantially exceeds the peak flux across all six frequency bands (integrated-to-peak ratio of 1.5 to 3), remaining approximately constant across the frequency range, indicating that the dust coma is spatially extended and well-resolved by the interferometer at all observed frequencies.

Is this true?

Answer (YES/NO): NO